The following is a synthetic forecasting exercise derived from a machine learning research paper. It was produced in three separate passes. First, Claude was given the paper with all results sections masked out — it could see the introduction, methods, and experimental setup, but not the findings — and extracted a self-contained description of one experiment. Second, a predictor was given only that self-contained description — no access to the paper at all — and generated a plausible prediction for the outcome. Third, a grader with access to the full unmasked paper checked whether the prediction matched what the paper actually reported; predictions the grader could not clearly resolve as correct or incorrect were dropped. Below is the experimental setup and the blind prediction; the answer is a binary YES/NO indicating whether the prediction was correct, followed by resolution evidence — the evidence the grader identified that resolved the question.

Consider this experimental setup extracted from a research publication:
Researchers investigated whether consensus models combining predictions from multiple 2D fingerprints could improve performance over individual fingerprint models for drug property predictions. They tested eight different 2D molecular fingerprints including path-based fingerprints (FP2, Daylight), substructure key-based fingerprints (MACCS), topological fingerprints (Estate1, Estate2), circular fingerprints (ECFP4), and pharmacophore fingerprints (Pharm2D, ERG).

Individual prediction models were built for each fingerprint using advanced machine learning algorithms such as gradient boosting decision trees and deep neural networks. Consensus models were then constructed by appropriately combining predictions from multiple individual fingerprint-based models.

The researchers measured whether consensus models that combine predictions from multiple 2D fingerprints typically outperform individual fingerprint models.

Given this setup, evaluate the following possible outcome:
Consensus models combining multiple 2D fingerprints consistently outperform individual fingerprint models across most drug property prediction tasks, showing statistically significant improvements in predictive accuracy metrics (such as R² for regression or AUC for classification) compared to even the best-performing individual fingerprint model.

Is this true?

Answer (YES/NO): NO